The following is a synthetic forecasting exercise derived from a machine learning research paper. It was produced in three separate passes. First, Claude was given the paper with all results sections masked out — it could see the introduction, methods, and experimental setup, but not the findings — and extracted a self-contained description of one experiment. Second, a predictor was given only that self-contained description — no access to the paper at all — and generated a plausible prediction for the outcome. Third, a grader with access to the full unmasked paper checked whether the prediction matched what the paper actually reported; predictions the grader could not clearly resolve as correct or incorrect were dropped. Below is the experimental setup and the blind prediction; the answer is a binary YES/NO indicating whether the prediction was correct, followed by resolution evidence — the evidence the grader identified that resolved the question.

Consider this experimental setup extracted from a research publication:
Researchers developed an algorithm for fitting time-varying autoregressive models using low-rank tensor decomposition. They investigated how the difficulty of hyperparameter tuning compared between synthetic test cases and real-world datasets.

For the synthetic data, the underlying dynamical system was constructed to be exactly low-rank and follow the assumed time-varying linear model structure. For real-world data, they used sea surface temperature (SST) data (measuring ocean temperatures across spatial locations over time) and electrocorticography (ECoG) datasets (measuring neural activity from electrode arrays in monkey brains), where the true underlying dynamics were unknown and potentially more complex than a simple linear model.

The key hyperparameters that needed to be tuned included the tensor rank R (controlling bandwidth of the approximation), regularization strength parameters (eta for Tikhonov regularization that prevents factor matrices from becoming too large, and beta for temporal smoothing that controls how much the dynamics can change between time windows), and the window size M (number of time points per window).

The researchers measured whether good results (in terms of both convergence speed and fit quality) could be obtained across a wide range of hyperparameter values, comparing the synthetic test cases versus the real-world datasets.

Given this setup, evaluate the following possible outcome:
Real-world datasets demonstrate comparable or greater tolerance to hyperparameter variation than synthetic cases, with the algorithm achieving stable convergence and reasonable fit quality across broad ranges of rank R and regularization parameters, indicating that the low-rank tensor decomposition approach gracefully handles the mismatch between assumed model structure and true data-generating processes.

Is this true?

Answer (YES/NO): NO